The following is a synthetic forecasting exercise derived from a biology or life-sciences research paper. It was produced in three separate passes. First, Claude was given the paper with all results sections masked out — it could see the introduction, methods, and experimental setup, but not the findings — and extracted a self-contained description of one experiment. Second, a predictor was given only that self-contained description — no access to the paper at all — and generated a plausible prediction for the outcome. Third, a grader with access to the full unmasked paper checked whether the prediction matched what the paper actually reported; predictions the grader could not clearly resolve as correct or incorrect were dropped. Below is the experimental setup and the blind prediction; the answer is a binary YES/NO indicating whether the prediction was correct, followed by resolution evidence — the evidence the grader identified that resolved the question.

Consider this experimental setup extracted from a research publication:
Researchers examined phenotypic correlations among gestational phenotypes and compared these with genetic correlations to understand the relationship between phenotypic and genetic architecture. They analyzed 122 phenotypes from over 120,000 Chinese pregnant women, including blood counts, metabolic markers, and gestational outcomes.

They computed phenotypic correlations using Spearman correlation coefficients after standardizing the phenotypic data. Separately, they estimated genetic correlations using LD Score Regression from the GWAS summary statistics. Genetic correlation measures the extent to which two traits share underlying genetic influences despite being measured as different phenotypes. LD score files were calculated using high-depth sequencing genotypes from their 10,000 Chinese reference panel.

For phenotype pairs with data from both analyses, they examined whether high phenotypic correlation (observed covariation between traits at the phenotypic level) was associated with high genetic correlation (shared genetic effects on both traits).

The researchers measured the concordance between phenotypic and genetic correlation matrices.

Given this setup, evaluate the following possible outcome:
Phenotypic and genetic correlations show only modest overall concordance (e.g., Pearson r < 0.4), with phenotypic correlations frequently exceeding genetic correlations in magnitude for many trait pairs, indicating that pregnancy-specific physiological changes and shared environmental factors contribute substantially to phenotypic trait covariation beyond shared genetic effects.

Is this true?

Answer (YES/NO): NO